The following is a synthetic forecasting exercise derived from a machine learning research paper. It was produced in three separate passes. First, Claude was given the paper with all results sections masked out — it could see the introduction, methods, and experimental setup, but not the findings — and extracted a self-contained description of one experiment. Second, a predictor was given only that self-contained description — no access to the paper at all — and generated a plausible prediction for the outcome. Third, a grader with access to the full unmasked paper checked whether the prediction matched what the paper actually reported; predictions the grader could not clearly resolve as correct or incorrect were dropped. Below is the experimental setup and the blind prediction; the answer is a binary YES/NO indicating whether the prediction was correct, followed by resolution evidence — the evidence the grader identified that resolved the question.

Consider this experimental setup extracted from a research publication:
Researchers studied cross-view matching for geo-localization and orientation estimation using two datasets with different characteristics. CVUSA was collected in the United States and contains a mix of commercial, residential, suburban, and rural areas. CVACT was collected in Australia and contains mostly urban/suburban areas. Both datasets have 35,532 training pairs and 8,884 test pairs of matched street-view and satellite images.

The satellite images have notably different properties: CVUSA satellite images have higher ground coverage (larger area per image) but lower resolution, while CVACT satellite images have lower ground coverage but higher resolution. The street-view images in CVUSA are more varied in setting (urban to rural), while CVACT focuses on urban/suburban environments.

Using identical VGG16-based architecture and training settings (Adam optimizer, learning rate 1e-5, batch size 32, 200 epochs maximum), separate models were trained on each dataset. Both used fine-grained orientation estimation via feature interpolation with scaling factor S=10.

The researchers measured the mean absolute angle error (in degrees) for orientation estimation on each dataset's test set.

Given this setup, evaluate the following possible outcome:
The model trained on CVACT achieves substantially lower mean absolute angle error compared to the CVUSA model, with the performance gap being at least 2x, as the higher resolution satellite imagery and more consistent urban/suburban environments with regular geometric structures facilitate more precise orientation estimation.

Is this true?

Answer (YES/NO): NO